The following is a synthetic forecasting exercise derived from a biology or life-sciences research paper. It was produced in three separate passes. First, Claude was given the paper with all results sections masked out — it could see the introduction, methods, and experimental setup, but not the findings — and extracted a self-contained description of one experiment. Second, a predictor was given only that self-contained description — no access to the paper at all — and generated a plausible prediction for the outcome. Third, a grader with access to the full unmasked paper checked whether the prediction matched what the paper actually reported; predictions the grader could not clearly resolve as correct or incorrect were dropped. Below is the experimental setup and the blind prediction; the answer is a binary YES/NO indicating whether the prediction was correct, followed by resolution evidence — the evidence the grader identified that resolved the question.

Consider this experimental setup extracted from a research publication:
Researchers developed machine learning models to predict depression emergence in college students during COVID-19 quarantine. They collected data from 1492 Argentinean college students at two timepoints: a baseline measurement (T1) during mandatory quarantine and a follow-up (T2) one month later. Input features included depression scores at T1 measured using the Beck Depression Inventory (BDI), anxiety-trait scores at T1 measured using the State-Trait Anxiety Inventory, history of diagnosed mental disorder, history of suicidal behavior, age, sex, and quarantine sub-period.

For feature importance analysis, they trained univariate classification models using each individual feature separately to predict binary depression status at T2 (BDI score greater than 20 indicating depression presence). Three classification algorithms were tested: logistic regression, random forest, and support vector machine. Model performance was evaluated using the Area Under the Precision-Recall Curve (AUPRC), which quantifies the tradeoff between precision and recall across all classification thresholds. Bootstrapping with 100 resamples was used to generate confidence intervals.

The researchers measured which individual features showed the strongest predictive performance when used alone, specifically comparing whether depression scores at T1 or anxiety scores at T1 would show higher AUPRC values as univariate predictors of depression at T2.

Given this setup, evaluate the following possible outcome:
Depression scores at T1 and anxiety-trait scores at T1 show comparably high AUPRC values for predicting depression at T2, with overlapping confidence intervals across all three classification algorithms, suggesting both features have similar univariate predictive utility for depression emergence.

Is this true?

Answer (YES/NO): YES